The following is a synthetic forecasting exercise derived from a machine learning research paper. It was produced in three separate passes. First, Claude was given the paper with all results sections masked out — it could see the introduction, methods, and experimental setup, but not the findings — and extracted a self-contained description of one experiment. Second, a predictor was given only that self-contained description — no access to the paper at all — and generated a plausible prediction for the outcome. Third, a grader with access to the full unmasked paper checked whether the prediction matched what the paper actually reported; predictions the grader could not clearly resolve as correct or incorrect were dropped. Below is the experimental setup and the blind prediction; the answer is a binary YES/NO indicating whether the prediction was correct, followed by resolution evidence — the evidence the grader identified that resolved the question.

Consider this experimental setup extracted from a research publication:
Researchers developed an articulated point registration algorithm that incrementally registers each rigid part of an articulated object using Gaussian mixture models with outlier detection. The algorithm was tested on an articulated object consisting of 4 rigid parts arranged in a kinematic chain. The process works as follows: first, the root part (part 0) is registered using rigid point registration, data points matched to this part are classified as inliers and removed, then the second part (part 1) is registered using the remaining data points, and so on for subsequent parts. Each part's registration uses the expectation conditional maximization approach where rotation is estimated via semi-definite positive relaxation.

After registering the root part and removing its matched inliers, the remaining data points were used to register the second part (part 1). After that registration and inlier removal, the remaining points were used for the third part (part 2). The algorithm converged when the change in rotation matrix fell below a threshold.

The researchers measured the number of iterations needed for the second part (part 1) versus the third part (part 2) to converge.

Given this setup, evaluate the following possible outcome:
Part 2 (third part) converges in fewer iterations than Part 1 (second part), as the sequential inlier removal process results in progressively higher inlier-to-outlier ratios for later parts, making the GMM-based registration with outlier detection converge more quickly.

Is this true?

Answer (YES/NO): NO